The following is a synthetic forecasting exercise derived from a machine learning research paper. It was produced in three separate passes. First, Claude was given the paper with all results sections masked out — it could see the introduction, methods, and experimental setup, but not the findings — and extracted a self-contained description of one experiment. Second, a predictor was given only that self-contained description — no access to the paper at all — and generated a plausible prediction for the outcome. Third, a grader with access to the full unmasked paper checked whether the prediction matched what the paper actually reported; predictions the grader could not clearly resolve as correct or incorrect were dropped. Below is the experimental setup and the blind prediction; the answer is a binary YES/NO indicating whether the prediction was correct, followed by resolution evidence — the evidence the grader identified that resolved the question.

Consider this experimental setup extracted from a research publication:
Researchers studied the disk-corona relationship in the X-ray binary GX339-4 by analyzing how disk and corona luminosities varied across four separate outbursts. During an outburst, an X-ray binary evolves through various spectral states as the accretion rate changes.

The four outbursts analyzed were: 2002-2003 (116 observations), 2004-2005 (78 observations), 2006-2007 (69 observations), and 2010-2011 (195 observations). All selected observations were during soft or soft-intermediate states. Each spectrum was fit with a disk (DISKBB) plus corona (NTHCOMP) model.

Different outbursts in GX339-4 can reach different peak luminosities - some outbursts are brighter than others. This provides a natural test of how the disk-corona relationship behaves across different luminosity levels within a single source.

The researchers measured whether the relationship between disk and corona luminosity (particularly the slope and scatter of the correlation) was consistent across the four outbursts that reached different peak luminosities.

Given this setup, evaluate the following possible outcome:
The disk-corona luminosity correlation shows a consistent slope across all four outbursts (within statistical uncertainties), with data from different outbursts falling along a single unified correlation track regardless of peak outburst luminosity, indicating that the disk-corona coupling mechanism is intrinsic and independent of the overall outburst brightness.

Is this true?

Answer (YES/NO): NO